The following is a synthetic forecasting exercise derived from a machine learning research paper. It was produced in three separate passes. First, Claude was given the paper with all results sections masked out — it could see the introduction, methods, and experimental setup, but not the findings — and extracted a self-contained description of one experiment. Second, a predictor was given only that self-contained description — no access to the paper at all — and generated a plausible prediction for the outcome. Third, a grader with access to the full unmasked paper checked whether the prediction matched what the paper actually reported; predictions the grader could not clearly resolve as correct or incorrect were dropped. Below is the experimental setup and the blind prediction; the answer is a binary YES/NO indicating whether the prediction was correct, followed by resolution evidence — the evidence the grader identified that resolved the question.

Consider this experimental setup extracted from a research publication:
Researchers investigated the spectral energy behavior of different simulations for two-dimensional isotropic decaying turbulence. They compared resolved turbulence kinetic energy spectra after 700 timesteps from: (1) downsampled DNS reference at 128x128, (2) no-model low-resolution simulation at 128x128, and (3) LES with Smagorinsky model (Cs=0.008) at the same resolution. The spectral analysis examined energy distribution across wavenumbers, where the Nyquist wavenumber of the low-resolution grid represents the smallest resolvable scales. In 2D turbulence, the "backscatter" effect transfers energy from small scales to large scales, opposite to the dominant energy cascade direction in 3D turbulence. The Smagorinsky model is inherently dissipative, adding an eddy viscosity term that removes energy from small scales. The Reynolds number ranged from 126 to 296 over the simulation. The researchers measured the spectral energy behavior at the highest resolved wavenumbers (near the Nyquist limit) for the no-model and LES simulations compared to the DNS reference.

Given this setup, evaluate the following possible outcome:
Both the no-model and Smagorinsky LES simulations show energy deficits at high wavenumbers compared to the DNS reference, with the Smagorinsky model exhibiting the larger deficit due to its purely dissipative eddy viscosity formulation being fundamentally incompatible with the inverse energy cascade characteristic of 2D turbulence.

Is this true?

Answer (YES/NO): NO